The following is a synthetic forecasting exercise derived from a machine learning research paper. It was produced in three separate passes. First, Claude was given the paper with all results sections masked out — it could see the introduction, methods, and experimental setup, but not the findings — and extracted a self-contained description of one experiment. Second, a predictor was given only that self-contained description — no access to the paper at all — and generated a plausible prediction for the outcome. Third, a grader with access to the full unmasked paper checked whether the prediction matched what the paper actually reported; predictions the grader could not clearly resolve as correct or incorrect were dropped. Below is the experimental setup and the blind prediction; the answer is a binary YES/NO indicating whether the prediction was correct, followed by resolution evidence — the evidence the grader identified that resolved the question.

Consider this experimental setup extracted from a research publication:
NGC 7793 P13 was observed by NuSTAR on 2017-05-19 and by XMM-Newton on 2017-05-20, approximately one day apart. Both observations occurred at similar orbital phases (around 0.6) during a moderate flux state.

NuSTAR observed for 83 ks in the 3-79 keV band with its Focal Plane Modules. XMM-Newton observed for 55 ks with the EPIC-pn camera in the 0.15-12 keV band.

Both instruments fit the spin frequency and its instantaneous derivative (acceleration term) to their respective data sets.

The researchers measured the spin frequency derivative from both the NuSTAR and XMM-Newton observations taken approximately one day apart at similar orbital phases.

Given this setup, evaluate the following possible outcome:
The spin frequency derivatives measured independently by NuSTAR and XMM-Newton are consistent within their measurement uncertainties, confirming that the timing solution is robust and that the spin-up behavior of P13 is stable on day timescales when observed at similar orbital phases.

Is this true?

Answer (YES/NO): YES